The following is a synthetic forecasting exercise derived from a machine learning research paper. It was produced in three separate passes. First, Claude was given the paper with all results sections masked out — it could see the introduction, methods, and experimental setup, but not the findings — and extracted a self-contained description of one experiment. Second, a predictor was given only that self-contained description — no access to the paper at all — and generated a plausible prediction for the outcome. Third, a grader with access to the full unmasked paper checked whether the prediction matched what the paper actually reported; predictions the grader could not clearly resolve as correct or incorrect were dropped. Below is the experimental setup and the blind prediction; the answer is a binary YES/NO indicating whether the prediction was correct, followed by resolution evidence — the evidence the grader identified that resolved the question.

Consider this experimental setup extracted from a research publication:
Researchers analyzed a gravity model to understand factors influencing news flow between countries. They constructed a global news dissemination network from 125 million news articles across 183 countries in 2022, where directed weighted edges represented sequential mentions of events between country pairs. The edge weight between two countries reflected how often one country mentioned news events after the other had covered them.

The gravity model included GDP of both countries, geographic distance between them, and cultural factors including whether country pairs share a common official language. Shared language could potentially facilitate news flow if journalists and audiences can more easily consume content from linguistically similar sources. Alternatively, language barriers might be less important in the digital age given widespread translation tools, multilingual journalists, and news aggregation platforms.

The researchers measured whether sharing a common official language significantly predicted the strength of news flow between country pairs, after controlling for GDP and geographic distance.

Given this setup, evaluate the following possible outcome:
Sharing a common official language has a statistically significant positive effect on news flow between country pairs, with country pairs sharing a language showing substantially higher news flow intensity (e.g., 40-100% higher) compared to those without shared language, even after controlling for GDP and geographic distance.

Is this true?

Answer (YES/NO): YES